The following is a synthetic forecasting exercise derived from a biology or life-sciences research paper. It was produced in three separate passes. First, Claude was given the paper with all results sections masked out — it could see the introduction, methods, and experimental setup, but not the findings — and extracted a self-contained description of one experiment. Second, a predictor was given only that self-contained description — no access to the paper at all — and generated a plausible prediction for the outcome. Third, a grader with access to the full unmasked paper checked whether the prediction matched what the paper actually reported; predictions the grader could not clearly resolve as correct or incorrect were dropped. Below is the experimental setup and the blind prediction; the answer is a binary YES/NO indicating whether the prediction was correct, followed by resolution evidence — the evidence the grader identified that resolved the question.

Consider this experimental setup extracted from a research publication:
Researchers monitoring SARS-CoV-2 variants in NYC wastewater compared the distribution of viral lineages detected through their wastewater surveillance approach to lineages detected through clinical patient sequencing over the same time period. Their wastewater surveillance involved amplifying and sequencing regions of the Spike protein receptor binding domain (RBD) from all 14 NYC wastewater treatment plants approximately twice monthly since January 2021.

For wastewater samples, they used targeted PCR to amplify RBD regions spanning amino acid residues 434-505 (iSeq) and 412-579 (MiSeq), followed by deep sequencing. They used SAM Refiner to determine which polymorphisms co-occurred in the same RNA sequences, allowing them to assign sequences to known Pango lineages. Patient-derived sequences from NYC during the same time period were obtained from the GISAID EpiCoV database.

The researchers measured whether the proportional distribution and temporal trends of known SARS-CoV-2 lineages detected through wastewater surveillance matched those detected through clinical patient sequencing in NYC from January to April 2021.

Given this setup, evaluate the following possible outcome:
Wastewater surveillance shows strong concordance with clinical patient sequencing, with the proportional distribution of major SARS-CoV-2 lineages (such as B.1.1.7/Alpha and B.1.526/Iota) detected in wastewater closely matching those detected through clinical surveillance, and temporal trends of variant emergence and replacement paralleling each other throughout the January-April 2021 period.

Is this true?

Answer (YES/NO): YES